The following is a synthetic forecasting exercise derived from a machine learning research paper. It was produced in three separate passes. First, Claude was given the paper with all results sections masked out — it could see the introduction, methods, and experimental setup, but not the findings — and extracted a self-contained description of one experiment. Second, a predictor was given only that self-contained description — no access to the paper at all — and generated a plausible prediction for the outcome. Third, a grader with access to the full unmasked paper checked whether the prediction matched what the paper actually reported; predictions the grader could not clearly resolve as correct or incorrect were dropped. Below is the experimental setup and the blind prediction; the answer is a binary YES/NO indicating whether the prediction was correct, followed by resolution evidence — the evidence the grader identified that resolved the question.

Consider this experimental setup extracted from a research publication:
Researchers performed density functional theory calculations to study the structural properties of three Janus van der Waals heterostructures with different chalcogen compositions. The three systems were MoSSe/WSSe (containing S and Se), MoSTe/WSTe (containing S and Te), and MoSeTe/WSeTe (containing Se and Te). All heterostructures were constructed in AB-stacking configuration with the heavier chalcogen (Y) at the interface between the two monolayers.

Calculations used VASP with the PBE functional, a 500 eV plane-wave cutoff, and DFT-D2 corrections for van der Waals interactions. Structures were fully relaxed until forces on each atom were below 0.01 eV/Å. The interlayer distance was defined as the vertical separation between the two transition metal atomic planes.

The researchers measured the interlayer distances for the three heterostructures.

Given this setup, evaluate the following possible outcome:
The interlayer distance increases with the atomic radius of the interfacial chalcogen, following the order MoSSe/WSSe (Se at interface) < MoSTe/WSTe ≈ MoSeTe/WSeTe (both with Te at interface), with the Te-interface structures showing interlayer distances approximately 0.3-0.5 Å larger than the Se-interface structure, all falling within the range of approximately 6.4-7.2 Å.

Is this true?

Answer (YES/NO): NO